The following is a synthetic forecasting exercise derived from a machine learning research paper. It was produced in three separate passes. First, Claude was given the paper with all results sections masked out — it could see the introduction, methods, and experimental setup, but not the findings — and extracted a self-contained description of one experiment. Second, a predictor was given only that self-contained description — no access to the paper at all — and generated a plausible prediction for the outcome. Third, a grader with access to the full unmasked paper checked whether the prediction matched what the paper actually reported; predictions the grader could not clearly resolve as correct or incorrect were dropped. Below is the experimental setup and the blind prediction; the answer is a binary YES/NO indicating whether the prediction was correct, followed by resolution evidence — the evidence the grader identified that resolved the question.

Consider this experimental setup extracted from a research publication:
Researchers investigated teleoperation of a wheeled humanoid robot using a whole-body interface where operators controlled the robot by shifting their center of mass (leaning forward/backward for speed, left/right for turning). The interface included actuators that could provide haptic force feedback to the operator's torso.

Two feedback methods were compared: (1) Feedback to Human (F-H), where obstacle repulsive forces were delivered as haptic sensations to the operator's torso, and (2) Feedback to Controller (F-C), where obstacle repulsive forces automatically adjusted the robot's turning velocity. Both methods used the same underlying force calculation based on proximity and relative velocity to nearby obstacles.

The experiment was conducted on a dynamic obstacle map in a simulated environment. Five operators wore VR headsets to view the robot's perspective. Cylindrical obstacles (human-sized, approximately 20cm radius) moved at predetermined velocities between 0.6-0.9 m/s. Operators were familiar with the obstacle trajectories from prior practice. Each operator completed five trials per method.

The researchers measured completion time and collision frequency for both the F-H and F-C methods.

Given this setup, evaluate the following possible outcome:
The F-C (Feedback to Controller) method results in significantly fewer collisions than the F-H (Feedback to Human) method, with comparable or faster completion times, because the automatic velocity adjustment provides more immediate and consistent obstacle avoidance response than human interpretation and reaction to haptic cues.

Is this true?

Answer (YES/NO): NO